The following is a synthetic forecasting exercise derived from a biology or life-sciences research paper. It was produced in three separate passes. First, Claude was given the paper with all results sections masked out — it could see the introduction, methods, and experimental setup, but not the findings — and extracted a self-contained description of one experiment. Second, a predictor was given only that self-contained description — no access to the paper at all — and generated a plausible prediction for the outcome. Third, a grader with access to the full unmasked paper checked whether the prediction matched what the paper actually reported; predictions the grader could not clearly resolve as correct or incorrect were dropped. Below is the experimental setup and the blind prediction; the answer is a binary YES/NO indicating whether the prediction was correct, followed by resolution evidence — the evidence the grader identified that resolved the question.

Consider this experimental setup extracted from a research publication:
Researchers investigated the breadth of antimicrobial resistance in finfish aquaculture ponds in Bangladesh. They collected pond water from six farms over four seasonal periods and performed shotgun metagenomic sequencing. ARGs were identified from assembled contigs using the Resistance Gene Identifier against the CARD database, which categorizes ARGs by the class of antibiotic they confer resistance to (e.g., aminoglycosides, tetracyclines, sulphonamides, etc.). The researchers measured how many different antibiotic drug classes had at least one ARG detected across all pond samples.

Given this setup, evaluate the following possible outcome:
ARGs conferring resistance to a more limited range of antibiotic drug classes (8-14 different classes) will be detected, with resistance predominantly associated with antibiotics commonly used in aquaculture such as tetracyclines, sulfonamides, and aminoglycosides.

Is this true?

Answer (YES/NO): NO